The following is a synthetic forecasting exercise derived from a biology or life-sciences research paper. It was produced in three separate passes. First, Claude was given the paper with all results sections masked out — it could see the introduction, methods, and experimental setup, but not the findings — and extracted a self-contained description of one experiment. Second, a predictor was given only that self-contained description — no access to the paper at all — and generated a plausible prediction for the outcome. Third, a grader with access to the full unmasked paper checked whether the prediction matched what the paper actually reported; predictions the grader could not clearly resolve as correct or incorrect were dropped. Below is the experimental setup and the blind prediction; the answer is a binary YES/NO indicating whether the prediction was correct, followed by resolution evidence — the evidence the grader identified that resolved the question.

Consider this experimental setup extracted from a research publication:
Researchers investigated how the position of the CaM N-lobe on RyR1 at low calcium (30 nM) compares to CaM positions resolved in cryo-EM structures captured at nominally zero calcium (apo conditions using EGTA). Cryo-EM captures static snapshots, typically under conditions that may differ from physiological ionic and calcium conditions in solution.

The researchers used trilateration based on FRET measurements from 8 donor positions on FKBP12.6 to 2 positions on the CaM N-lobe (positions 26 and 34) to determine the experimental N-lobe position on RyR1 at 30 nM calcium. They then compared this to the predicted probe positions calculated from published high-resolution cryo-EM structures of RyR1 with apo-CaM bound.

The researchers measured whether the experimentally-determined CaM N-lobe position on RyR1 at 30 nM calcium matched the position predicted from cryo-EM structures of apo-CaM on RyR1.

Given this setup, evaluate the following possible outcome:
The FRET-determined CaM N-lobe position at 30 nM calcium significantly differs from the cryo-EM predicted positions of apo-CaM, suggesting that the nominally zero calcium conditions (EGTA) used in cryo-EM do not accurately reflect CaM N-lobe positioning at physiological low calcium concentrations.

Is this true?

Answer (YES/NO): NO